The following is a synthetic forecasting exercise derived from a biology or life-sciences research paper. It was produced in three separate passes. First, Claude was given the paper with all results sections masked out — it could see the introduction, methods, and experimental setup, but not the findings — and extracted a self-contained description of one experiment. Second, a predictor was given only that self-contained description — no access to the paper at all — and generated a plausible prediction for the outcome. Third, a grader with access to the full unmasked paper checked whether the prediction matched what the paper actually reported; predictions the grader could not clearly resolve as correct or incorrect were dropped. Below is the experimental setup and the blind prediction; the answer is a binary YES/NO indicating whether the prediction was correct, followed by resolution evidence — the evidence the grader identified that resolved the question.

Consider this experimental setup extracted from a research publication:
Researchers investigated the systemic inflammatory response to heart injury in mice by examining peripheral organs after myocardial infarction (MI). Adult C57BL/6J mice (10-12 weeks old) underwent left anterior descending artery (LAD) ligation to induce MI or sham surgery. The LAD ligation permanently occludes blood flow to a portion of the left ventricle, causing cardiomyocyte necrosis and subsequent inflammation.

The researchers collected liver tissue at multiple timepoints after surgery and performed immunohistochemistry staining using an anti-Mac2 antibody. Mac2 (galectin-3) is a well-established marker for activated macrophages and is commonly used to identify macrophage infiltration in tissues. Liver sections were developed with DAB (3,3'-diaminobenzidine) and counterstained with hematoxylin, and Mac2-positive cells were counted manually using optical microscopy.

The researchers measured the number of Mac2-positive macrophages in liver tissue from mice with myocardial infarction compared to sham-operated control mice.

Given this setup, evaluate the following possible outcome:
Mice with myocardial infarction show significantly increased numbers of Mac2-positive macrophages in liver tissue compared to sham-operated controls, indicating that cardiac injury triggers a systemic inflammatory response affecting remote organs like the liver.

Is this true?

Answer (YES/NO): YES